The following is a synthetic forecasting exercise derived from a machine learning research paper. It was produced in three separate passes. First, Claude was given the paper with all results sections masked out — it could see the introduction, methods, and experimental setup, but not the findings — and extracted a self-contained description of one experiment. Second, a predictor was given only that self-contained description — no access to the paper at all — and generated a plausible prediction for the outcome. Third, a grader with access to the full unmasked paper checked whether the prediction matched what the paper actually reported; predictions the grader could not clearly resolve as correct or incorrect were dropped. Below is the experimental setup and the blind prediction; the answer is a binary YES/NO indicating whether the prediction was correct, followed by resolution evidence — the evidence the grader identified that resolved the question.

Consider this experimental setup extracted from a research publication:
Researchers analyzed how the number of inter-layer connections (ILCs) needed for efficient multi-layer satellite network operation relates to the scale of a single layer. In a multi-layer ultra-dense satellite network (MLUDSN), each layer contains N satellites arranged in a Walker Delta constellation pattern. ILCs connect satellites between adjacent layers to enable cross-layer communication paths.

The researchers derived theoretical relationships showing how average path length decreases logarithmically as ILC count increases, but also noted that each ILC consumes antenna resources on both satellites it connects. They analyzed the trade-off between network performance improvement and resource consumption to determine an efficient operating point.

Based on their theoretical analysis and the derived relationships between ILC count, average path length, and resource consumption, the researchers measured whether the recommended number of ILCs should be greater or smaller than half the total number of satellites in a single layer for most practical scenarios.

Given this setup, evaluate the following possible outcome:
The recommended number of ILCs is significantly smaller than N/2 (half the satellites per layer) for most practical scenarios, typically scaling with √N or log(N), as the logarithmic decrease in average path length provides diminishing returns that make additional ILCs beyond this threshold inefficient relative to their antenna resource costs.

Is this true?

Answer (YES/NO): NO